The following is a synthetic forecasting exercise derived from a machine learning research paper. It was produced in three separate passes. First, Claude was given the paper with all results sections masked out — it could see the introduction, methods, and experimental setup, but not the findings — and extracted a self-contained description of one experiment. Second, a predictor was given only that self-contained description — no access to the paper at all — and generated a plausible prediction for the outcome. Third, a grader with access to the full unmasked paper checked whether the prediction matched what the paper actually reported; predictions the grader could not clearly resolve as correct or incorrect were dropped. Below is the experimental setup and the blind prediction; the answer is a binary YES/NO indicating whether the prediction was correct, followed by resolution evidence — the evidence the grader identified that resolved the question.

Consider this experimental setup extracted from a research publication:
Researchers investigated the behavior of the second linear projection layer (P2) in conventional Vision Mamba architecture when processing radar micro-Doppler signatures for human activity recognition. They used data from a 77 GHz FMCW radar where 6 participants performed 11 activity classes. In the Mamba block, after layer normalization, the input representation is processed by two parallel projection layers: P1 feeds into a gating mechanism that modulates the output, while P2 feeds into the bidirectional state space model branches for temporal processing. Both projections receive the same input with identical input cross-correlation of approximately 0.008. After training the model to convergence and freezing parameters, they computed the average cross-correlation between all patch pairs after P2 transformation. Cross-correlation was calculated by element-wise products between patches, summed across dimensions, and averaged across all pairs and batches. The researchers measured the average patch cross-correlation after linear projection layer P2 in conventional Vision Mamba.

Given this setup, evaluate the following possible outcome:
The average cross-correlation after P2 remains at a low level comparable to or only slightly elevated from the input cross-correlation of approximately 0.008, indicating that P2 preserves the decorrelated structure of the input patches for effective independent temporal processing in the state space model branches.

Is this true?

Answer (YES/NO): NO